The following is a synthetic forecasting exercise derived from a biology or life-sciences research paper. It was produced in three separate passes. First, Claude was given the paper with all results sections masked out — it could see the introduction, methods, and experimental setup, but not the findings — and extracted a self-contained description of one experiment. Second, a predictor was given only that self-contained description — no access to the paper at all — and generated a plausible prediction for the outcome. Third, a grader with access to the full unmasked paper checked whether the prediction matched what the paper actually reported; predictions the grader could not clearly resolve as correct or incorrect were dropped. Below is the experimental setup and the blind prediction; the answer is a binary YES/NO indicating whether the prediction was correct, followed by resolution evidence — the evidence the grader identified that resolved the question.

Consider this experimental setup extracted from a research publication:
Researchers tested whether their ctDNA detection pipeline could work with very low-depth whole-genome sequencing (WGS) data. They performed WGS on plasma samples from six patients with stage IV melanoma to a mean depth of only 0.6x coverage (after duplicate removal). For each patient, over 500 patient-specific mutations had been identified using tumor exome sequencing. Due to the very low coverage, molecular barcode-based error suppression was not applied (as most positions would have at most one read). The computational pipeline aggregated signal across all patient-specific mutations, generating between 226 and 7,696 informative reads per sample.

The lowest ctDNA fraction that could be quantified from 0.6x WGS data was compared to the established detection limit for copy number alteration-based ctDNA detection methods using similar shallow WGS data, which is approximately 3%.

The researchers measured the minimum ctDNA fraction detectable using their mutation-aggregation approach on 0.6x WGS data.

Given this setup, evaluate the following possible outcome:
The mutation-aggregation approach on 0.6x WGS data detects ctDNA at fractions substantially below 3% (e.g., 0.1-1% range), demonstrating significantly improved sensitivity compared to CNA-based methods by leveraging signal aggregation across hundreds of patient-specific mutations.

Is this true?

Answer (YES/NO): YES